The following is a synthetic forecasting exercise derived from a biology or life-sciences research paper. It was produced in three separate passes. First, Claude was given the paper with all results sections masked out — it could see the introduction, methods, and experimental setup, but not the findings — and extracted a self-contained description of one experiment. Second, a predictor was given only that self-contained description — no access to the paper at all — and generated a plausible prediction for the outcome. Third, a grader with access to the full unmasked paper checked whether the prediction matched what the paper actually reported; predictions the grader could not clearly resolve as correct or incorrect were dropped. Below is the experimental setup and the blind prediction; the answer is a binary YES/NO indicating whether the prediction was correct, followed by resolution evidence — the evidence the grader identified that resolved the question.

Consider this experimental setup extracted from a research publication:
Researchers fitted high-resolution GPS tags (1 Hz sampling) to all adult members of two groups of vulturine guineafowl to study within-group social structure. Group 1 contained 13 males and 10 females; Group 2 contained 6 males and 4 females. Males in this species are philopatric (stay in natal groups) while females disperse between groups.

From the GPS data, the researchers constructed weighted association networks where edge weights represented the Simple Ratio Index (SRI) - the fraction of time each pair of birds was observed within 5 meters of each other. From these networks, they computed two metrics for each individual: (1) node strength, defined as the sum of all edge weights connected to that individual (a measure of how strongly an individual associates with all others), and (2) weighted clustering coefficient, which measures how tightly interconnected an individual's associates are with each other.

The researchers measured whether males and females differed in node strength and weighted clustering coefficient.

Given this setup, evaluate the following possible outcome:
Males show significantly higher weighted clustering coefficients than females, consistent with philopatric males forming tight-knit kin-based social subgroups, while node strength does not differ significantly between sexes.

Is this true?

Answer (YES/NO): NO